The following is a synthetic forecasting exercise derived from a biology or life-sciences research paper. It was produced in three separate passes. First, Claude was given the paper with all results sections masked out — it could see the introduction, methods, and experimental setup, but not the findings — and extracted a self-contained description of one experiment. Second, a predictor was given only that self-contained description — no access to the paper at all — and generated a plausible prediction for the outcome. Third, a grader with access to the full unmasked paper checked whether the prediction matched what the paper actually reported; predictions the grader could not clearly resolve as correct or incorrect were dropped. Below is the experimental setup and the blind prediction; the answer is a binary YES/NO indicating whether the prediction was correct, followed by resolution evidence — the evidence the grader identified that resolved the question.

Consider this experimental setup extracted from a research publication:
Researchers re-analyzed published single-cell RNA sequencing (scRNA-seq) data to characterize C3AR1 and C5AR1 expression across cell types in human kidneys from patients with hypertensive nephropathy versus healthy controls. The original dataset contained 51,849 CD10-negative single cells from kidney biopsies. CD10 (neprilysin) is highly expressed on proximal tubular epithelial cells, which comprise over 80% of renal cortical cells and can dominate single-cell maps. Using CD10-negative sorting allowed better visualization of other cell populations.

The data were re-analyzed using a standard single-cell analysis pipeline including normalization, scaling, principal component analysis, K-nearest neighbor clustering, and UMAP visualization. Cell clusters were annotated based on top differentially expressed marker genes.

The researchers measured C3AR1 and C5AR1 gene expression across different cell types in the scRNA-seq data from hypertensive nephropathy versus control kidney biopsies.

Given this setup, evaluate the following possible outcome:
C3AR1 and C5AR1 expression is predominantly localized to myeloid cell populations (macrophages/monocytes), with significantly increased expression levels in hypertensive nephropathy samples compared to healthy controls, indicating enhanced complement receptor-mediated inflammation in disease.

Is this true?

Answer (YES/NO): YES